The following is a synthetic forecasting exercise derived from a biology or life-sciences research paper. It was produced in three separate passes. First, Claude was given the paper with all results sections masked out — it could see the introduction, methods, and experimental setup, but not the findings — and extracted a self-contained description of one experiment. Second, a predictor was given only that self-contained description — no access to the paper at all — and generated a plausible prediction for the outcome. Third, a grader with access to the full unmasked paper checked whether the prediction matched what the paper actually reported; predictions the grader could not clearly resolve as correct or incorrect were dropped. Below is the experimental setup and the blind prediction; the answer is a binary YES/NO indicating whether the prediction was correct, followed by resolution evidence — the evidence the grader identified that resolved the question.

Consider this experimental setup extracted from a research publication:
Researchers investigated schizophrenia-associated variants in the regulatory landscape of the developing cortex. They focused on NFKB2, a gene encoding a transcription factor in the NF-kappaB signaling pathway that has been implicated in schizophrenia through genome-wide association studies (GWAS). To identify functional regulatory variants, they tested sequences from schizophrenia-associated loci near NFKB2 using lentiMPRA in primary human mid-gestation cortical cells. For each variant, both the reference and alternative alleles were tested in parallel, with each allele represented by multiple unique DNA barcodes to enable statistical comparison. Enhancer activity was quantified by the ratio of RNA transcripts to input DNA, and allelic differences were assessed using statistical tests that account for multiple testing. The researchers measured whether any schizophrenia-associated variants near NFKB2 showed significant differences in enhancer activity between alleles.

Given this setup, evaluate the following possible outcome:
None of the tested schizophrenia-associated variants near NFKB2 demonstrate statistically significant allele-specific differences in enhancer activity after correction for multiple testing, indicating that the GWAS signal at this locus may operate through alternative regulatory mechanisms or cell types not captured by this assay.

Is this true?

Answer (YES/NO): NO